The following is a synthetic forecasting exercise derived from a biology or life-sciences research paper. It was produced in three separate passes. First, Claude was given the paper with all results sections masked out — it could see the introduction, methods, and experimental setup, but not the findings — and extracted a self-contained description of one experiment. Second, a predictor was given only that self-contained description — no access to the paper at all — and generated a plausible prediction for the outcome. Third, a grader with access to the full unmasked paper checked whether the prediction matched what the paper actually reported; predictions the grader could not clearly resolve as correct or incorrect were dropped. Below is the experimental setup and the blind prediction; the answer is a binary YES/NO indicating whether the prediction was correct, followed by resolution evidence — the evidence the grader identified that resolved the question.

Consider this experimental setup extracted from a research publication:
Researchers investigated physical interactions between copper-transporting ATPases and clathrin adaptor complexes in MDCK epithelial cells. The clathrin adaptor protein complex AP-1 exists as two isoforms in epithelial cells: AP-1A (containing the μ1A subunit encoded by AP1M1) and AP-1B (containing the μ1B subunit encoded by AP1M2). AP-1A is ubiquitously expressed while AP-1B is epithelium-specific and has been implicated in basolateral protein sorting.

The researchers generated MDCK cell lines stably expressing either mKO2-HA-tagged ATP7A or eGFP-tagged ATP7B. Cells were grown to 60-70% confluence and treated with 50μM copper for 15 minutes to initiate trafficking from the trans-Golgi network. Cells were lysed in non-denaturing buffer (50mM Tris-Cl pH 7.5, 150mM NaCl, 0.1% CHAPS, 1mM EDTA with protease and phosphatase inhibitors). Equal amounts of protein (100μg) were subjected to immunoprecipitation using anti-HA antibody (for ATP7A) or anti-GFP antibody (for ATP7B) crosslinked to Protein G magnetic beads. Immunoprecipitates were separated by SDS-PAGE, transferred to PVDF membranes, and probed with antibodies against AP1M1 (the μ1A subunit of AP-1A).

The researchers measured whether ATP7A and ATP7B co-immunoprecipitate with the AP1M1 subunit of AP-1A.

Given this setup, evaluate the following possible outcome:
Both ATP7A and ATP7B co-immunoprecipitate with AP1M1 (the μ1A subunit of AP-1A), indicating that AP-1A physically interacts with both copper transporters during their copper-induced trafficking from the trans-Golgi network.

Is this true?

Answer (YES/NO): YES